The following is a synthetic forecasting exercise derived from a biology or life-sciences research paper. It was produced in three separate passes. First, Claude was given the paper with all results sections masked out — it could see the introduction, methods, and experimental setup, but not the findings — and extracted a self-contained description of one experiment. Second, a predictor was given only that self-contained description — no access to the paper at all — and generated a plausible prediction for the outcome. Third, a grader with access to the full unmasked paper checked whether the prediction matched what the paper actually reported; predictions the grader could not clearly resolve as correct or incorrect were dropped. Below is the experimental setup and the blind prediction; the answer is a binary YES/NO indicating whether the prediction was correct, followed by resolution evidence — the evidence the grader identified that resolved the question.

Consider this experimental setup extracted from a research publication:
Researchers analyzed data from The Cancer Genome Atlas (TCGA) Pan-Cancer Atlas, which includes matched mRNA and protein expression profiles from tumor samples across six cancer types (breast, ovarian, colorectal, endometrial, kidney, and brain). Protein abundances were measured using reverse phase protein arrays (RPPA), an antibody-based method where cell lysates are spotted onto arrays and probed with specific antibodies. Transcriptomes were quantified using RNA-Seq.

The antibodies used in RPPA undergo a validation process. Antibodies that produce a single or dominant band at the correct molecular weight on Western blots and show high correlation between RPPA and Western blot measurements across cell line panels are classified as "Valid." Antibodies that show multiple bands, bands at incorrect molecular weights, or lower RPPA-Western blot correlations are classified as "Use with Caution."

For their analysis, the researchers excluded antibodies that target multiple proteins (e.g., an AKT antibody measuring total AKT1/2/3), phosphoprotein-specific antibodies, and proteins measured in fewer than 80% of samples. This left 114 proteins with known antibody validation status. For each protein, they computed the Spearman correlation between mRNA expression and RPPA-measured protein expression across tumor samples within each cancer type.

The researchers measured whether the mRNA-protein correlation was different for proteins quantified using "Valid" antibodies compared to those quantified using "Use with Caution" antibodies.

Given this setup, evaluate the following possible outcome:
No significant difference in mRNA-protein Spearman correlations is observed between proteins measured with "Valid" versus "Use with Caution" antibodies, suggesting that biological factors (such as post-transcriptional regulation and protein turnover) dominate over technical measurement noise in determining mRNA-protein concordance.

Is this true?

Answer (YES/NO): NO